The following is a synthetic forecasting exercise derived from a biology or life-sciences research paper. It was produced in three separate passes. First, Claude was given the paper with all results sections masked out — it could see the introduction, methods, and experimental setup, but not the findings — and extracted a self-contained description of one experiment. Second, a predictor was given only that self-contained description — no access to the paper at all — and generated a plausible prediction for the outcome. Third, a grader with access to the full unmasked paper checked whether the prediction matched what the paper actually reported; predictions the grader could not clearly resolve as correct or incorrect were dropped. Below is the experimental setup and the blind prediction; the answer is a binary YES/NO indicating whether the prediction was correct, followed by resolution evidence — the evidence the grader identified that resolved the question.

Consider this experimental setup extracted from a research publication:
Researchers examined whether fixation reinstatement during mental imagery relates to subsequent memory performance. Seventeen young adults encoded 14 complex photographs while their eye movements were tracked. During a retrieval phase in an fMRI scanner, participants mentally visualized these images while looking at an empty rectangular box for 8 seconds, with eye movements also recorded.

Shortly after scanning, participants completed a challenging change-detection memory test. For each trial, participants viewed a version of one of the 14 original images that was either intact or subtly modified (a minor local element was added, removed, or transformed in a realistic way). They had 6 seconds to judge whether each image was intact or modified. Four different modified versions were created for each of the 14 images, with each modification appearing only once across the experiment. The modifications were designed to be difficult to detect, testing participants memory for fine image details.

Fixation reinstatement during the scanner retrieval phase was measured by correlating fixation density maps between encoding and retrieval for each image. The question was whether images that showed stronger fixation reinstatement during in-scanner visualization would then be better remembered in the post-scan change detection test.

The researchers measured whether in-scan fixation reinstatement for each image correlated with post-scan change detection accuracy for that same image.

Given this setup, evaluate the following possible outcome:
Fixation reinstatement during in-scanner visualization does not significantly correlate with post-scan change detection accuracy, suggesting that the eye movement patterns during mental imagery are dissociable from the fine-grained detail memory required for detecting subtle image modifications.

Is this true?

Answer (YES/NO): YES